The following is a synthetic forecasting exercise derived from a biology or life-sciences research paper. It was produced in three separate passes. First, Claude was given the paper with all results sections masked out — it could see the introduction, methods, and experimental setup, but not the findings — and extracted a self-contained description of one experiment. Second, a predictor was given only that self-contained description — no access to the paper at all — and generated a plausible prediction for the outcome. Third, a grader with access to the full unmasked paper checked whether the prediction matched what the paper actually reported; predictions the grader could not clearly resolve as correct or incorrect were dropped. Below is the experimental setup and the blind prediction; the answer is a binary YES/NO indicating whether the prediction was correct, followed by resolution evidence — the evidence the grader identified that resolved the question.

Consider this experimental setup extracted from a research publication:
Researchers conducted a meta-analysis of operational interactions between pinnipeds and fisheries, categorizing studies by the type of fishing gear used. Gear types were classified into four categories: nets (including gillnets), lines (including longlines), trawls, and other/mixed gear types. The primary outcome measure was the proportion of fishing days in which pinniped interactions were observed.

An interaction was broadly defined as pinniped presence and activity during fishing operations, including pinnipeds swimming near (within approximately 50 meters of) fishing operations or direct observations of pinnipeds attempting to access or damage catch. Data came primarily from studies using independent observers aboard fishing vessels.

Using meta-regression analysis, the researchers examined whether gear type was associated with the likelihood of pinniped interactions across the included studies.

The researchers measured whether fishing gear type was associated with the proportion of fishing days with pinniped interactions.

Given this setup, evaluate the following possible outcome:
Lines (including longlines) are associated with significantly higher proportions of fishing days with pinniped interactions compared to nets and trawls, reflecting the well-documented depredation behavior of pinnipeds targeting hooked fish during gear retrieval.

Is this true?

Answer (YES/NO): NO